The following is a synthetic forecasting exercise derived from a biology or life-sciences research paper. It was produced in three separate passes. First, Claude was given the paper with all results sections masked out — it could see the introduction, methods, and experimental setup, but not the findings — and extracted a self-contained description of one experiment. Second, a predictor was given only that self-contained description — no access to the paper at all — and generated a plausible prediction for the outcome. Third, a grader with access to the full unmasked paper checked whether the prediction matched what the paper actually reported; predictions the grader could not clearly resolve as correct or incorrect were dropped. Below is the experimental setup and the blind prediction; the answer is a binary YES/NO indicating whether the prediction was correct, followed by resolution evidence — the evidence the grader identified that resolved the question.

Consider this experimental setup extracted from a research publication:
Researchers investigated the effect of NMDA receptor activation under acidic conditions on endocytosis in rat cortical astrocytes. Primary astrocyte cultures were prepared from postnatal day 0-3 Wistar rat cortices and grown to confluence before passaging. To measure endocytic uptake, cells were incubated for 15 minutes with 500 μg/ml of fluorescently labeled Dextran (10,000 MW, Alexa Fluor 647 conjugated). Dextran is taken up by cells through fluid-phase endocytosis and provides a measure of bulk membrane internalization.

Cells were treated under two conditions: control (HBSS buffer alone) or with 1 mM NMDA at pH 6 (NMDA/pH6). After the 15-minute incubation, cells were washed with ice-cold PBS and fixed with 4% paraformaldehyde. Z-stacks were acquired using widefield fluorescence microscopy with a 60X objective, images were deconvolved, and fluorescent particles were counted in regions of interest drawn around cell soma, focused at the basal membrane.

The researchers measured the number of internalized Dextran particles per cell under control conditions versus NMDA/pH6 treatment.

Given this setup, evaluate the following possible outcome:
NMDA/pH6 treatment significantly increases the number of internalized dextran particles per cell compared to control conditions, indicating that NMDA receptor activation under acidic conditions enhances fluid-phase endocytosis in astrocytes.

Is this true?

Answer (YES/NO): YES